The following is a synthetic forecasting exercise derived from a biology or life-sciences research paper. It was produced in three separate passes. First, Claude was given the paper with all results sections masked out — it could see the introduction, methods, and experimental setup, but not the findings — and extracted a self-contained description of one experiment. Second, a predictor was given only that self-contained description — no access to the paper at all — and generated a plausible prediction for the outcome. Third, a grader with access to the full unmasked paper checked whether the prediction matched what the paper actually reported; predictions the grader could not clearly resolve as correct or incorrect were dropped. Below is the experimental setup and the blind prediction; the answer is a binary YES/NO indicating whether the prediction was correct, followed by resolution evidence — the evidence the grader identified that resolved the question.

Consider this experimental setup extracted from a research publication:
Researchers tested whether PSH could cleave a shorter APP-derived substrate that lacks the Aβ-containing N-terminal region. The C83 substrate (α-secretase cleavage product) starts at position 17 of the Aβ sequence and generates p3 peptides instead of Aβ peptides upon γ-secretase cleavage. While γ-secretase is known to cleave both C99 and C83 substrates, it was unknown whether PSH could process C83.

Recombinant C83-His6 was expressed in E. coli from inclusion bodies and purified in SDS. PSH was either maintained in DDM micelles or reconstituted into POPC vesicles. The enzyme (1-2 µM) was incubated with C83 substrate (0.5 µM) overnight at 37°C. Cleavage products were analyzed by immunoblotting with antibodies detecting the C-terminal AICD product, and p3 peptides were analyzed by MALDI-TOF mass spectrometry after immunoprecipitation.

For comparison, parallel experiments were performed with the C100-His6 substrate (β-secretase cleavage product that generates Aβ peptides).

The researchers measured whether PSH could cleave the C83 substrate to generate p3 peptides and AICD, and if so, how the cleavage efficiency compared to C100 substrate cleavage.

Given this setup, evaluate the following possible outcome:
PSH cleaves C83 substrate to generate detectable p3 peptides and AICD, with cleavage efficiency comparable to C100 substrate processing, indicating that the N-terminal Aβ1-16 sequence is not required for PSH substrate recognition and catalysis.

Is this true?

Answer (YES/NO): YES